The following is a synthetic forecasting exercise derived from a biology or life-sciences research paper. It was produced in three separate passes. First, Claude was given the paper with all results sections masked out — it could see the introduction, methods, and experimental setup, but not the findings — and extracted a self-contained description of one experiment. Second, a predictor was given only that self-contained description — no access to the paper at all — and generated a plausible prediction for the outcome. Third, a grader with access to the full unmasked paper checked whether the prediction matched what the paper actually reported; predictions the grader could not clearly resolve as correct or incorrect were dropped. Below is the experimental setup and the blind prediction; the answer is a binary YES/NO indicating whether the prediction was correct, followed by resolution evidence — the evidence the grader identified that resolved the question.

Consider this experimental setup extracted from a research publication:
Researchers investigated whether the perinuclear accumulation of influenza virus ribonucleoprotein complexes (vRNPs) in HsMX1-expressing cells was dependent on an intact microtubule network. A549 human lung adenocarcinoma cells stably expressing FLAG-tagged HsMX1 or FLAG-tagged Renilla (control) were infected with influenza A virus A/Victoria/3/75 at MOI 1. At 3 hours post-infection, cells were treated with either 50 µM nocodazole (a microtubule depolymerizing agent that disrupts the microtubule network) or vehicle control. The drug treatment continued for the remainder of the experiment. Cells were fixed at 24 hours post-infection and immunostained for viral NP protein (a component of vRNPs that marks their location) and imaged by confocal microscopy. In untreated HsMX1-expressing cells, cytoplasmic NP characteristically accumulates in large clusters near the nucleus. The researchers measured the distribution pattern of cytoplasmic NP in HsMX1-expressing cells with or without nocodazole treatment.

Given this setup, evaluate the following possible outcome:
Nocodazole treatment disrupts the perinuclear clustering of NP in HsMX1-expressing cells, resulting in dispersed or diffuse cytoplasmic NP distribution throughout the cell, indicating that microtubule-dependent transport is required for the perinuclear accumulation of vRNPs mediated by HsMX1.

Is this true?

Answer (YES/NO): YES